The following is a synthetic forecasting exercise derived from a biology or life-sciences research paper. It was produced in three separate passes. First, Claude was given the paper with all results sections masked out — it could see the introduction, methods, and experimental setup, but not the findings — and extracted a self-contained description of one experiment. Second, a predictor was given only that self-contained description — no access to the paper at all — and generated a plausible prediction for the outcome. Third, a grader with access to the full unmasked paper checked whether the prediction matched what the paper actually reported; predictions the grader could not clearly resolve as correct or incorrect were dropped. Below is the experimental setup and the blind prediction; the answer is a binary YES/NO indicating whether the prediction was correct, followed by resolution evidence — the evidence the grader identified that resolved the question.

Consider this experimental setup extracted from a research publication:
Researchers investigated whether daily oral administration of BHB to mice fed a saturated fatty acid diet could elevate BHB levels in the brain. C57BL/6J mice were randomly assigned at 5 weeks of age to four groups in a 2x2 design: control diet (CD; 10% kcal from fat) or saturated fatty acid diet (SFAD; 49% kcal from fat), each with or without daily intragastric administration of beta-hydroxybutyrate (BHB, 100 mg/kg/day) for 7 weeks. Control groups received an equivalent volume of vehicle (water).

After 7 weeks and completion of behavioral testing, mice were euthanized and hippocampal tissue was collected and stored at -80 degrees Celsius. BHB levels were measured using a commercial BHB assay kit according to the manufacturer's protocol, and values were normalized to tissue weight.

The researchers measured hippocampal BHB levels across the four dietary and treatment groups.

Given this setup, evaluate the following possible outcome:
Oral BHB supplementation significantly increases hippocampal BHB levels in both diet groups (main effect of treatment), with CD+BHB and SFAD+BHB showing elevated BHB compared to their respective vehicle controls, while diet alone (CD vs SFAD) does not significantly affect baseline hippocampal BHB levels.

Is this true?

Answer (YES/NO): NO